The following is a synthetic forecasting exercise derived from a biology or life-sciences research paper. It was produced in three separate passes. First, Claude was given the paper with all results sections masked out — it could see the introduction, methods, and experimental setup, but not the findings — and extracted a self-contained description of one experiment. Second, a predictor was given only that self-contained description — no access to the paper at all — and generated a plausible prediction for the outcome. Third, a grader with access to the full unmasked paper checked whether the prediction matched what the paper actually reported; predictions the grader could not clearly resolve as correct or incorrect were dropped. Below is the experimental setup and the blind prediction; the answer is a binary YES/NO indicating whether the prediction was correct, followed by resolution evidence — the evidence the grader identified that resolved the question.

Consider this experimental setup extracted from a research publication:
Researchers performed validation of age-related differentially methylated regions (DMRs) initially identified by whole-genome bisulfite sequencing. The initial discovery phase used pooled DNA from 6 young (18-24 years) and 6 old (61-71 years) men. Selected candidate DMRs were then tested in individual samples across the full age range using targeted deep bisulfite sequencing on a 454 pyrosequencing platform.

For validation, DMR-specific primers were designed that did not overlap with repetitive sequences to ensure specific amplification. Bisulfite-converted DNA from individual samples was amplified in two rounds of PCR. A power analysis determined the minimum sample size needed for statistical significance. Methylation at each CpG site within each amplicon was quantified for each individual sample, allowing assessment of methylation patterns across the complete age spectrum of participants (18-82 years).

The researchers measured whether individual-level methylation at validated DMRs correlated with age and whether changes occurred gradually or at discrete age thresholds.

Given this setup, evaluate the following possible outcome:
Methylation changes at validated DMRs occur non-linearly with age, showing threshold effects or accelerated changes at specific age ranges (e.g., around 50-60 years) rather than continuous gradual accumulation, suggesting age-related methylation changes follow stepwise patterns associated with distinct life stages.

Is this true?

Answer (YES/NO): NO